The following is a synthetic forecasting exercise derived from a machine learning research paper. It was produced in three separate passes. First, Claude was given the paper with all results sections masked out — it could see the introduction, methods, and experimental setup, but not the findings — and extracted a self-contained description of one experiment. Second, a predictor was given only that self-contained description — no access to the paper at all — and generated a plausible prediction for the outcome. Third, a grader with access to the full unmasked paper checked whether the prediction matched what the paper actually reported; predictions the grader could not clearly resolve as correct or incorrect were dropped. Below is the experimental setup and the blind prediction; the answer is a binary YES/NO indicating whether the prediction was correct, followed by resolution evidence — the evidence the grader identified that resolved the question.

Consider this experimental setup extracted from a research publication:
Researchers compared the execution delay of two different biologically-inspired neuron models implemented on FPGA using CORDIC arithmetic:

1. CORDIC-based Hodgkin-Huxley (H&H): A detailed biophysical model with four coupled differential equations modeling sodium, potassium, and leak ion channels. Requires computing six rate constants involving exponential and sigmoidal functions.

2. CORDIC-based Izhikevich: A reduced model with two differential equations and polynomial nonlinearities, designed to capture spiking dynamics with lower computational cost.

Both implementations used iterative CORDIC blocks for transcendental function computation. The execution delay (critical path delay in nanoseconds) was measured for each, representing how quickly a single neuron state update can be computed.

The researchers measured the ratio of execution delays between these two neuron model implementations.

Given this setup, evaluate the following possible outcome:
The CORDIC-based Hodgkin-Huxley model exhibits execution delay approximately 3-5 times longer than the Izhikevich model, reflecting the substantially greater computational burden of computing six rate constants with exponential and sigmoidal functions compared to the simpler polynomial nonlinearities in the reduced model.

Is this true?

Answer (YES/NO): NO